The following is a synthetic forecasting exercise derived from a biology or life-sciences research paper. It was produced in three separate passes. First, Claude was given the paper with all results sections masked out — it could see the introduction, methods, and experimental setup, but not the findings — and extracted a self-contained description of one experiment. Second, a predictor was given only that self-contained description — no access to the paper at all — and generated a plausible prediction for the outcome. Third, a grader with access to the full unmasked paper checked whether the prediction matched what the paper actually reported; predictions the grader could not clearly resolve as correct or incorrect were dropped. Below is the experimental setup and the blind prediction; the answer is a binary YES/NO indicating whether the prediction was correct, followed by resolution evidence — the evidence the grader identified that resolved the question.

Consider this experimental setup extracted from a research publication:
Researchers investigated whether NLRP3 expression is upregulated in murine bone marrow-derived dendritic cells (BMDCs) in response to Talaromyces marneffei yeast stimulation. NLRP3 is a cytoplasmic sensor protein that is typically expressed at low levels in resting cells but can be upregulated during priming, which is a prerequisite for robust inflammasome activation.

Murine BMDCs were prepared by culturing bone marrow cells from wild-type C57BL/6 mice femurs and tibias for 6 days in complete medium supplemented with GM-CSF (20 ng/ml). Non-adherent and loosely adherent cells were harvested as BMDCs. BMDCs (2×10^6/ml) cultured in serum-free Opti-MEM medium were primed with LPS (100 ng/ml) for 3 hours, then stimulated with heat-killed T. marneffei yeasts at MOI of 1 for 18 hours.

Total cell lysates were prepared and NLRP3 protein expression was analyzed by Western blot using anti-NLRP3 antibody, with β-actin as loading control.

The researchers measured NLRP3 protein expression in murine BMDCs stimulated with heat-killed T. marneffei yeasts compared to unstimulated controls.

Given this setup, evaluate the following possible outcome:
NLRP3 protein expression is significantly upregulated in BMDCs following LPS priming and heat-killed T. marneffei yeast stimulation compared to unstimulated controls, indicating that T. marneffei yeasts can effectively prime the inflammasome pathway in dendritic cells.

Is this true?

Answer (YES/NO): YES